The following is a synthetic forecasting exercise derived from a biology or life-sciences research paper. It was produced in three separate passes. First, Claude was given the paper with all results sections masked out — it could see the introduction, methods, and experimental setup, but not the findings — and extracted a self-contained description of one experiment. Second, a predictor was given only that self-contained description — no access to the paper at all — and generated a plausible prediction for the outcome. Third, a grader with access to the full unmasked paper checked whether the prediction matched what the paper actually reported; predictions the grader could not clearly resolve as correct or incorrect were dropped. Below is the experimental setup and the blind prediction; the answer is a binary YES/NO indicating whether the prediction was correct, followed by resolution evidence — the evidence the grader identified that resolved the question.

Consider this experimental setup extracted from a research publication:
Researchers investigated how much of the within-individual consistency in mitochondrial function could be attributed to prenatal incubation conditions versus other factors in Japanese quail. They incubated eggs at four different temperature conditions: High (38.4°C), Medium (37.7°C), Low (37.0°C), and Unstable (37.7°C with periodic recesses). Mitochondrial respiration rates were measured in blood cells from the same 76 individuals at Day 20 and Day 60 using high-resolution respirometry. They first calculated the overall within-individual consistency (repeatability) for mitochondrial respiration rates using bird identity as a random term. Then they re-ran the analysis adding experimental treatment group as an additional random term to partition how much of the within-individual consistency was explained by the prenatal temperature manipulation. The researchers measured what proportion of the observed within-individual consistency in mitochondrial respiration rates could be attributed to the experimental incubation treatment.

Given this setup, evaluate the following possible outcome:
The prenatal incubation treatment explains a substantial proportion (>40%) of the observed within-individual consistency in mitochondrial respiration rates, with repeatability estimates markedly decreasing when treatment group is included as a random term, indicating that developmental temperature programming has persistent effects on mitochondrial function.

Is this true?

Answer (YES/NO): NO